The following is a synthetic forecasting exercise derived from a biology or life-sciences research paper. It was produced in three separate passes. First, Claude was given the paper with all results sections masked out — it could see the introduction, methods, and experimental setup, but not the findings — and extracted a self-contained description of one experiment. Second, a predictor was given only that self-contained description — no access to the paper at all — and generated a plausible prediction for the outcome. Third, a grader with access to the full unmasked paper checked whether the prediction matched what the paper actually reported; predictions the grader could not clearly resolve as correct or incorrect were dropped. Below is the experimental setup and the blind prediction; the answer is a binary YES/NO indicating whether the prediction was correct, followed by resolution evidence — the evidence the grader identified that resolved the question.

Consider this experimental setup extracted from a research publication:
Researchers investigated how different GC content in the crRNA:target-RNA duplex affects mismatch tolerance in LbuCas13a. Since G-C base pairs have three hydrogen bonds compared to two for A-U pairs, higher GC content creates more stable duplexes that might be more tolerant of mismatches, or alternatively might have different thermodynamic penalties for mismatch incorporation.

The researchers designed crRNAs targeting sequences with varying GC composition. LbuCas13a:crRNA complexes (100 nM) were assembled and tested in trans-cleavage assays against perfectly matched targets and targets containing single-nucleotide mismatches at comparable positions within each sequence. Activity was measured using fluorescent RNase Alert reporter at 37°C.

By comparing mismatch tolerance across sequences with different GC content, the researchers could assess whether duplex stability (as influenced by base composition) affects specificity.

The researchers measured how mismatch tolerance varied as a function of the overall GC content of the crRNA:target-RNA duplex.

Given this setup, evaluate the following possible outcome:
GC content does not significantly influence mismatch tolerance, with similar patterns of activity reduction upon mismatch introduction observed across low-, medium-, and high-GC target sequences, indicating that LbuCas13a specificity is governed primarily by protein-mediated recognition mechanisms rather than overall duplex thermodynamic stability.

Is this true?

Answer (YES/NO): YES